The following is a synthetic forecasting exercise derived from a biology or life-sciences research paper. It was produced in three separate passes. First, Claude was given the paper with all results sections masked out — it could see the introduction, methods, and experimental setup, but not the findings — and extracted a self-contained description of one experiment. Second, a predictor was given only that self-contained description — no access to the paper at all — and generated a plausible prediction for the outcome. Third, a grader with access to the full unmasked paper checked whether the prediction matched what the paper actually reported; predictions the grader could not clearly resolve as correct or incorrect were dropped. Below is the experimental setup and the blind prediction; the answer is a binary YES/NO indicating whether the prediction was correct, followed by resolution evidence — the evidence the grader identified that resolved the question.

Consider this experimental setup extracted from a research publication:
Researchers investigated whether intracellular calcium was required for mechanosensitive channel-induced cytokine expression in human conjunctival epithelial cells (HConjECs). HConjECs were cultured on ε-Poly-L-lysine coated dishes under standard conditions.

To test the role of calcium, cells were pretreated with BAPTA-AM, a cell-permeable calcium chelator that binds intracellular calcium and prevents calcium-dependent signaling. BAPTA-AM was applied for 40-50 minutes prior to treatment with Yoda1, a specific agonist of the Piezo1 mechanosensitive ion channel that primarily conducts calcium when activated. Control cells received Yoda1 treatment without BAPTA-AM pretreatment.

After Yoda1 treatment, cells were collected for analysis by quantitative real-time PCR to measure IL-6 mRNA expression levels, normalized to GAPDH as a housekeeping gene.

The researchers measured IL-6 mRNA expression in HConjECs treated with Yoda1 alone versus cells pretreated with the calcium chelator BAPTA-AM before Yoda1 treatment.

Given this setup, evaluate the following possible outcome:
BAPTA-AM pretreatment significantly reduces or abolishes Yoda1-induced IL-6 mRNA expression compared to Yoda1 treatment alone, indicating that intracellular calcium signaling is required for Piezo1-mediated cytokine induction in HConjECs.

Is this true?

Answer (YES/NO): YES